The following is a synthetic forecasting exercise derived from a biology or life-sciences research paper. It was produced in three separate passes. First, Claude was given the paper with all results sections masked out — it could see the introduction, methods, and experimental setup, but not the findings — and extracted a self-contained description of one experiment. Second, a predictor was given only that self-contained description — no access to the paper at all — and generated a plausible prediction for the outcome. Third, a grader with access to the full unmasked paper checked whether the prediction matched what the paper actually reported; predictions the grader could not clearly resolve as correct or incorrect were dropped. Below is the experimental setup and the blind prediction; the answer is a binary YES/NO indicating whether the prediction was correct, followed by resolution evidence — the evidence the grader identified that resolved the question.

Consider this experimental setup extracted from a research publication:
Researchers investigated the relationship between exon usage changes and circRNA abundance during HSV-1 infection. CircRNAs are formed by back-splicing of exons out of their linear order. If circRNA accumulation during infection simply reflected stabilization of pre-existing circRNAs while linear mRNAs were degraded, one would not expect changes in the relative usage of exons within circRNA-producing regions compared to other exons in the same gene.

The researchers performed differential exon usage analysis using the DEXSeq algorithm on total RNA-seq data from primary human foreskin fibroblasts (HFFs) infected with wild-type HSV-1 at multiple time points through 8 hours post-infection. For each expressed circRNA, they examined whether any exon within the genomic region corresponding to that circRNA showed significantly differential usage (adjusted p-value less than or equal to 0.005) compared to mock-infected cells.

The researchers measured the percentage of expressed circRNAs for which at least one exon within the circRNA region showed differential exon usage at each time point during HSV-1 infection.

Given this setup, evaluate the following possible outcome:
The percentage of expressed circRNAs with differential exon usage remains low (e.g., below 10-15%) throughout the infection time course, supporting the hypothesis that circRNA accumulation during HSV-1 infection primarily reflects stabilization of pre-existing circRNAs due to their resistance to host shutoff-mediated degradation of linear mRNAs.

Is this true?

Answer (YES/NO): NO